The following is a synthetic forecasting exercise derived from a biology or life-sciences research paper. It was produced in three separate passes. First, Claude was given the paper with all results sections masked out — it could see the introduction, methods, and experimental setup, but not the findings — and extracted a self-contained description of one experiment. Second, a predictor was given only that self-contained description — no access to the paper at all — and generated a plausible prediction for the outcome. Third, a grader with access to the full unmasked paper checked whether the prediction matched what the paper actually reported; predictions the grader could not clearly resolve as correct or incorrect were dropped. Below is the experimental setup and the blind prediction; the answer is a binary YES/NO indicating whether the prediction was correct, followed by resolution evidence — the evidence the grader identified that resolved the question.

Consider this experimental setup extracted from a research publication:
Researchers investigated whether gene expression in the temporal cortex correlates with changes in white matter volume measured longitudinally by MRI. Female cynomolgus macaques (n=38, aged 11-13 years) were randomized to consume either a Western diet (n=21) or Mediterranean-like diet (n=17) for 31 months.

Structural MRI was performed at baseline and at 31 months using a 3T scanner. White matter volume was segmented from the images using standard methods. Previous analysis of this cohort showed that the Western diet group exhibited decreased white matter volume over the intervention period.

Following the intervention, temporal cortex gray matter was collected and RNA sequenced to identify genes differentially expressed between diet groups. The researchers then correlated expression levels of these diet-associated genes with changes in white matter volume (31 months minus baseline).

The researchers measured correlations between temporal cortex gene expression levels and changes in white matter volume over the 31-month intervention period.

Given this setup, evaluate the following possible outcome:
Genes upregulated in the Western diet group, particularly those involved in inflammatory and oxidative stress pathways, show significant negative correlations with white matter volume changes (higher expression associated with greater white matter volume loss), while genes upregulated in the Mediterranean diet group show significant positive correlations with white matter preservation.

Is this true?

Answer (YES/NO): NO